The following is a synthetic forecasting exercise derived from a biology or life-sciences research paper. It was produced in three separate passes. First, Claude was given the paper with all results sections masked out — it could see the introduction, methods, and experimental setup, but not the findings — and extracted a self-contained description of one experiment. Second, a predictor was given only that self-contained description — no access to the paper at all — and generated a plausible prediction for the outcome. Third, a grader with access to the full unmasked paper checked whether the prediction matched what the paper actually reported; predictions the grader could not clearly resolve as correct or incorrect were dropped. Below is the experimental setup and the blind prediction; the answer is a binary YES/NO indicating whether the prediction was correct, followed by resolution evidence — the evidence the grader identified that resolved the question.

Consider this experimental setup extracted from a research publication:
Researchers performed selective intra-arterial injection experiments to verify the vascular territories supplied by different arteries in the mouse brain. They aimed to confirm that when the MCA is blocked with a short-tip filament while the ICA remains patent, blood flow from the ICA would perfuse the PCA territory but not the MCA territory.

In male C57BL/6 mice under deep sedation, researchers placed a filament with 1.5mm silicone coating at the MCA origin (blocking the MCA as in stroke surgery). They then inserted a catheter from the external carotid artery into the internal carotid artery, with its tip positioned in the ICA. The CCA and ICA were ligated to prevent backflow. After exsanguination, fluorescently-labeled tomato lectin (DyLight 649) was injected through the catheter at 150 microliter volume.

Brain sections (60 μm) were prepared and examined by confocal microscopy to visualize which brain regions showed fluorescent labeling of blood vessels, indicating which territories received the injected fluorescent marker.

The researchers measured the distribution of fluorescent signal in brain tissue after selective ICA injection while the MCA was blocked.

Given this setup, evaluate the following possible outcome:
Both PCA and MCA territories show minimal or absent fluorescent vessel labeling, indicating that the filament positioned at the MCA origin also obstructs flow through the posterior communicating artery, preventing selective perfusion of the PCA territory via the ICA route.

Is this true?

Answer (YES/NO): NO